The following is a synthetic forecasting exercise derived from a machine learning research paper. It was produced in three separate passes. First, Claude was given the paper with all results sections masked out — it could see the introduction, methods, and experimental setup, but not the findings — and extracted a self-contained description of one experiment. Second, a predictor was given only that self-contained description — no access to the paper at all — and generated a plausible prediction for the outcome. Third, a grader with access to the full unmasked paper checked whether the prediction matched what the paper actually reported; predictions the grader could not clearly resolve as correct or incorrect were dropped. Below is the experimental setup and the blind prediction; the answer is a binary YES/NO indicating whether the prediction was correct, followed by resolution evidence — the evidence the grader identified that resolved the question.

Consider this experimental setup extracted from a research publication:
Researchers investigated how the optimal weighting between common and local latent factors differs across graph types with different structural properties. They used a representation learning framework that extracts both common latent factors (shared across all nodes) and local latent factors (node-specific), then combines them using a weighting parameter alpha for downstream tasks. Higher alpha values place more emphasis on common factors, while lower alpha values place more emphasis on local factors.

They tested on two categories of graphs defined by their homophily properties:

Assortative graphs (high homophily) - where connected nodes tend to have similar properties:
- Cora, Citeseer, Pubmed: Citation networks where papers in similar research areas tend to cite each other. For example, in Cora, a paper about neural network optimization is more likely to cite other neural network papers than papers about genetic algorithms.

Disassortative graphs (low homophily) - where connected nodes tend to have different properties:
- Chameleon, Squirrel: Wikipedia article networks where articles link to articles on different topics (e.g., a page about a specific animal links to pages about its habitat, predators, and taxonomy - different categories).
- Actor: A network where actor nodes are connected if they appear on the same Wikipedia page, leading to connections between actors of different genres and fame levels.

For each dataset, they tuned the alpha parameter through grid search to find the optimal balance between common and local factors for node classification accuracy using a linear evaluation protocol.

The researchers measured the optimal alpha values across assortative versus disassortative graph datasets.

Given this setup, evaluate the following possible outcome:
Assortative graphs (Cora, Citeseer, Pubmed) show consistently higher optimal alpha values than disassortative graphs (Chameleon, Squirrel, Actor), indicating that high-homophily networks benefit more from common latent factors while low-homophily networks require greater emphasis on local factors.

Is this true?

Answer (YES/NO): NO